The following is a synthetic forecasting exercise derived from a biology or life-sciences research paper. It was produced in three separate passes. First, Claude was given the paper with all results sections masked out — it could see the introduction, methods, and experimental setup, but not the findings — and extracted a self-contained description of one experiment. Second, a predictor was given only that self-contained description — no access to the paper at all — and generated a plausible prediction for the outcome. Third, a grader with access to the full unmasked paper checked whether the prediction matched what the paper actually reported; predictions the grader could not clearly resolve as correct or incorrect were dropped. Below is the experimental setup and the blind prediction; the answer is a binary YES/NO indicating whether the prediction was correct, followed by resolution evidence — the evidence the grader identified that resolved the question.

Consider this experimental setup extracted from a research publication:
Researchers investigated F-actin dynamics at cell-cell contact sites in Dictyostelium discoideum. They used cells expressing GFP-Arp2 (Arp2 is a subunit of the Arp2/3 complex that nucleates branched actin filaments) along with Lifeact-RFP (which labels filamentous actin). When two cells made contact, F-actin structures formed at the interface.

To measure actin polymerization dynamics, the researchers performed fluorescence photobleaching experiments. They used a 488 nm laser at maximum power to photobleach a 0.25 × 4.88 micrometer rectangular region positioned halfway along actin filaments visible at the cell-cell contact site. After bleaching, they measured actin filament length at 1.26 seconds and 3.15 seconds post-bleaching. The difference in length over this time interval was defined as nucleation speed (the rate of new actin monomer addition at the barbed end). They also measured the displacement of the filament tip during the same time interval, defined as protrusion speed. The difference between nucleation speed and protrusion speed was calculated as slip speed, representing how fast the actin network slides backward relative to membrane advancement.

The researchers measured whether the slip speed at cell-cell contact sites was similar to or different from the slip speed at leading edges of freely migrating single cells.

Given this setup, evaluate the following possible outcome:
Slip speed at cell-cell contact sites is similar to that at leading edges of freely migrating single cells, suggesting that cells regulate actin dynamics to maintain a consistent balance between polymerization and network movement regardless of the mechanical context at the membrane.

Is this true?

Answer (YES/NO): NO